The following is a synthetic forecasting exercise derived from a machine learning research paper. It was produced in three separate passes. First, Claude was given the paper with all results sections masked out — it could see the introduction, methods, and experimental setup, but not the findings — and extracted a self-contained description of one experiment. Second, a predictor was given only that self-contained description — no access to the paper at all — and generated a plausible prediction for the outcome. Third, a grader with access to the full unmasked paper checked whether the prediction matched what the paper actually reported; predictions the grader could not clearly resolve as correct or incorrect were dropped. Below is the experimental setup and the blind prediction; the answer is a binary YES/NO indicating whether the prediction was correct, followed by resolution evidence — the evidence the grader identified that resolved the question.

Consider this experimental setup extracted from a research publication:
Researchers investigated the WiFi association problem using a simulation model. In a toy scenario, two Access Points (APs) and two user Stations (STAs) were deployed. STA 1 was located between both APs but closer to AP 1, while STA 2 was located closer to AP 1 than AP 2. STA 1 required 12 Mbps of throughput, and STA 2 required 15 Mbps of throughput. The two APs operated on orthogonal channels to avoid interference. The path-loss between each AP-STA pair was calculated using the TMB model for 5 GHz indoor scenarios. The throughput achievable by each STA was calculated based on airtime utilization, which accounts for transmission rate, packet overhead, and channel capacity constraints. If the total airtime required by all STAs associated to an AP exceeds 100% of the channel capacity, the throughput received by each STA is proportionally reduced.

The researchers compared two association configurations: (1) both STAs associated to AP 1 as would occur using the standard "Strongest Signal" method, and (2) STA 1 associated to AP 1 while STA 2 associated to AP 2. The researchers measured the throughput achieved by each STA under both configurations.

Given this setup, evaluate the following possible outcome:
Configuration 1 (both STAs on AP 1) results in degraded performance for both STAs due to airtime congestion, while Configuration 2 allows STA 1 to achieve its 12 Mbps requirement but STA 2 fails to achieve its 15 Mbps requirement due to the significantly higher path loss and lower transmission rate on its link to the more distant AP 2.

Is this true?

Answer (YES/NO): NO